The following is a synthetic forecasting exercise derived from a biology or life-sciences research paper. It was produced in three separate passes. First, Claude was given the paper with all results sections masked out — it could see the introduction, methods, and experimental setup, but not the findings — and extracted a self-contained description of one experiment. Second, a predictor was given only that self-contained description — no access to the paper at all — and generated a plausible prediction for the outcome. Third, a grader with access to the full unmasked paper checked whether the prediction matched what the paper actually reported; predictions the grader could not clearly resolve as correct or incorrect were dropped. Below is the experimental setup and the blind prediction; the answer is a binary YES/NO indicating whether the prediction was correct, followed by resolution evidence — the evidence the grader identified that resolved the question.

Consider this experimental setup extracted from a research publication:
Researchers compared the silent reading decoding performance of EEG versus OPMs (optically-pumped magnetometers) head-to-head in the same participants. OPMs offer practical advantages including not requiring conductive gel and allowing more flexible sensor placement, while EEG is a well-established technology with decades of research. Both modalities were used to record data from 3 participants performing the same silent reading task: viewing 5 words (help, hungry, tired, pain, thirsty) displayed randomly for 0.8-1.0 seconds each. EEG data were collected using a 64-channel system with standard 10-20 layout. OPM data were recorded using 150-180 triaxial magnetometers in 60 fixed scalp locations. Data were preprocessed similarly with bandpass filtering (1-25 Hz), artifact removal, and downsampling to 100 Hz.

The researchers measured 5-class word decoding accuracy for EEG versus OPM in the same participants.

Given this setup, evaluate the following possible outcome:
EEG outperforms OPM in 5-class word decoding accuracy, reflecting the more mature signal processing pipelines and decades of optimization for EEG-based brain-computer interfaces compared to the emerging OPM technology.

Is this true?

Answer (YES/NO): NO